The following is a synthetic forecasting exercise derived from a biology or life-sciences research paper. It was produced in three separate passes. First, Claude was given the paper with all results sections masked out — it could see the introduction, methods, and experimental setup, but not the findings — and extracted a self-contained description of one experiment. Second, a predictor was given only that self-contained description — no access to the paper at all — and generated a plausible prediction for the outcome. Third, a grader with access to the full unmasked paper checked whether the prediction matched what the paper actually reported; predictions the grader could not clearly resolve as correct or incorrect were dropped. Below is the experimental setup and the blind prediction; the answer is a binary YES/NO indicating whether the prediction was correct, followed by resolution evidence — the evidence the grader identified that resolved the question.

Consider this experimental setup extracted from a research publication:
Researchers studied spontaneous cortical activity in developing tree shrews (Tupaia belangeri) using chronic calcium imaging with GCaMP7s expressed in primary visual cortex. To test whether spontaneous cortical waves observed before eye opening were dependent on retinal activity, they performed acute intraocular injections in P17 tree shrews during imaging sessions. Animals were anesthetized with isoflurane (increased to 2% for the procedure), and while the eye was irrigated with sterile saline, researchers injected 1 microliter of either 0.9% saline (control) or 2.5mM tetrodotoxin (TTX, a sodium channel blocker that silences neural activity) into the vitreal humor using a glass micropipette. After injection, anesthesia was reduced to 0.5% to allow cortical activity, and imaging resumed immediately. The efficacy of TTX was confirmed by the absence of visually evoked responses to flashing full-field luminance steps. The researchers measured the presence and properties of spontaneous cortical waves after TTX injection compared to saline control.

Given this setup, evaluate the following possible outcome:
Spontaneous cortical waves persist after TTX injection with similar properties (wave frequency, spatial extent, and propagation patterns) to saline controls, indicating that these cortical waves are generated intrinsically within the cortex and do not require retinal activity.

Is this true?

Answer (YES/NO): NO